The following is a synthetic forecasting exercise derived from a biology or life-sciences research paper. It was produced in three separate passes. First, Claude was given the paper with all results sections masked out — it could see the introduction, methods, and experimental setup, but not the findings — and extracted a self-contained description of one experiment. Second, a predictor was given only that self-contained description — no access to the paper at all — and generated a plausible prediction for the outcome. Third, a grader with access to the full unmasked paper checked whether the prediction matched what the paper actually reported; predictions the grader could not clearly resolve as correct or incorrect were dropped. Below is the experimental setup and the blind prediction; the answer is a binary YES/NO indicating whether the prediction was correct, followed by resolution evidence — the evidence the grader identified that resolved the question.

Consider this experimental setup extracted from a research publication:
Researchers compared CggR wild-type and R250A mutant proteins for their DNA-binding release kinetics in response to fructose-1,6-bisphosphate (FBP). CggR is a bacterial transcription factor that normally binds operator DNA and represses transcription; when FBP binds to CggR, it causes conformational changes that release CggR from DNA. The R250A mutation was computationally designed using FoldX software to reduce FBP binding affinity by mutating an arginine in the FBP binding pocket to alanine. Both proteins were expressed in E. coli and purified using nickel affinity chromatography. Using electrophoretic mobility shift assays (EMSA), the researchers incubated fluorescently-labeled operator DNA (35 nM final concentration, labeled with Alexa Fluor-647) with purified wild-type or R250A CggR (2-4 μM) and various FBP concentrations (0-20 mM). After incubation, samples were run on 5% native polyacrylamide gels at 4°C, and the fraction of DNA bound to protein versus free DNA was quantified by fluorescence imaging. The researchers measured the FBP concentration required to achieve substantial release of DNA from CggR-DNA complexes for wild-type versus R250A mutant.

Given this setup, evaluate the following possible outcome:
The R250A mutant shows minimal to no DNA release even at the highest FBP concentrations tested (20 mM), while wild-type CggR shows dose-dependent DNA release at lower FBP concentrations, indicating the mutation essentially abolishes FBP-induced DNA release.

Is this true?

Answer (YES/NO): NO